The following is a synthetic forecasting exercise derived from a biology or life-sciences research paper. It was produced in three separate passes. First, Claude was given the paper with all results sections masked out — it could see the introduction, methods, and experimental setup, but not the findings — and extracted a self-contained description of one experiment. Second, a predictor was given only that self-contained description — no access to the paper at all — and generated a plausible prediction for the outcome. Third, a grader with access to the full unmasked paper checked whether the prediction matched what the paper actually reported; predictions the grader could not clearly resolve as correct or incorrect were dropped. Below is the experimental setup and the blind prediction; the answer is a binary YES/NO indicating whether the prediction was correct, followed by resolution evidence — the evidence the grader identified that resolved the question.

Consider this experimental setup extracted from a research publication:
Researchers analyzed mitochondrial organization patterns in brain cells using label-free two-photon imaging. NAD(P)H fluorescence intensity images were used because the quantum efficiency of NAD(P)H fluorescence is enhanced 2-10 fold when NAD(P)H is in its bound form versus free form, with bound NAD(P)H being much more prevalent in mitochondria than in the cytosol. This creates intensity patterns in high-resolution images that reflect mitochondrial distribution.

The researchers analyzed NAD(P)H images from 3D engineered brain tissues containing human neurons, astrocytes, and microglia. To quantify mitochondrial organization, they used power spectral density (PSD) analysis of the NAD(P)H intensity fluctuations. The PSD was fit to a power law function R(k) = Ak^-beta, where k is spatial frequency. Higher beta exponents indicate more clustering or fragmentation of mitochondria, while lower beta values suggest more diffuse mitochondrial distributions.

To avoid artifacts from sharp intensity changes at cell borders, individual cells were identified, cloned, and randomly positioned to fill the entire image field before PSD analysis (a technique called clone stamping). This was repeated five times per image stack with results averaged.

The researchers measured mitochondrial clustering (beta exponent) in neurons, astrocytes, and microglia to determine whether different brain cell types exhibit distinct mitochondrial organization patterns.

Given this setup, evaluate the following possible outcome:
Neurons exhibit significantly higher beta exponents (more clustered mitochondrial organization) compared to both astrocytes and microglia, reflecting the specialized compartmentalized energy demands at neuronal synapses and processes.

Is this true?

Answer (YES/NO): NO